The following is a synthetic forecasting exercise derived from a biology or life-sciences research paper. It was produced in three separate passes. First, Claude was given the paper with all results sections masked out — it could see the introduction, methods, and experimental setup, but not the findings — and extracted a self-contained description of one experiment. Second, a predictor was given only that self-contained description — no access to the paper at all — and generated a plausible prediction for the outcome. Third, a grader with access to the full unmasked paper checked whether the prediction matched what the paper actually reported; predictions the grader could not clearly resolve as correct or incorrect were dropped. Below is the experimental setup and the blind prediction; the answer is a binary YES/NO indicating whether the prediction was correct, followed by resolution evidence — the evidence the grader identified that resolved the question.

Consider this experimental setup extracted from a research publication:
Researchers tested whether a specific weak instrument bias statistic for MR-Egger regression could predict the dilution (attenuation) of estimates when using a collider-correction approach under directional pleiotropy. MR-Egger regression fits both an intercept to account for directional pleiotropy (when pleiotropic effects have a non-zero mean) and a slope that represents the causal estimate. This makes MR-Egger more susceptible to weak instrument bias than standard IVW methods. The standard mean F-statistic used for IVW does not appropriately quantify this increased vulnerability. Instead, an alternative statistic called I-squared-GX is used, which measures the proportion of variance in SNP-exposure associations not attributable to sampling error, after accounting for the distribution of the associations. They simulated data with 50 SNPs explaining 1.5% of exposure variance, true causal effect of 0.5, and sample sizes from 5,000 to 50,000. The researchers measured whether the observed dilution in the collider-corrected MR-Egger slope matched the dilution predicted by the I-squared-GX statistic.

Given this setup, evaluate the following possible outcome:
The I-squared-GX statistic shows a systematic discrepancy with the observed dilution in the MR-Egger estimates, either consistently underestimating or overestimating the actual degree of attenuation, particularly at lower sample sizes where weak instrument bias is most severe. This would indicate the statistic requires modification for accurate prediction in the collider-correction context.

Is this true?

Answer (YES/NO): NO